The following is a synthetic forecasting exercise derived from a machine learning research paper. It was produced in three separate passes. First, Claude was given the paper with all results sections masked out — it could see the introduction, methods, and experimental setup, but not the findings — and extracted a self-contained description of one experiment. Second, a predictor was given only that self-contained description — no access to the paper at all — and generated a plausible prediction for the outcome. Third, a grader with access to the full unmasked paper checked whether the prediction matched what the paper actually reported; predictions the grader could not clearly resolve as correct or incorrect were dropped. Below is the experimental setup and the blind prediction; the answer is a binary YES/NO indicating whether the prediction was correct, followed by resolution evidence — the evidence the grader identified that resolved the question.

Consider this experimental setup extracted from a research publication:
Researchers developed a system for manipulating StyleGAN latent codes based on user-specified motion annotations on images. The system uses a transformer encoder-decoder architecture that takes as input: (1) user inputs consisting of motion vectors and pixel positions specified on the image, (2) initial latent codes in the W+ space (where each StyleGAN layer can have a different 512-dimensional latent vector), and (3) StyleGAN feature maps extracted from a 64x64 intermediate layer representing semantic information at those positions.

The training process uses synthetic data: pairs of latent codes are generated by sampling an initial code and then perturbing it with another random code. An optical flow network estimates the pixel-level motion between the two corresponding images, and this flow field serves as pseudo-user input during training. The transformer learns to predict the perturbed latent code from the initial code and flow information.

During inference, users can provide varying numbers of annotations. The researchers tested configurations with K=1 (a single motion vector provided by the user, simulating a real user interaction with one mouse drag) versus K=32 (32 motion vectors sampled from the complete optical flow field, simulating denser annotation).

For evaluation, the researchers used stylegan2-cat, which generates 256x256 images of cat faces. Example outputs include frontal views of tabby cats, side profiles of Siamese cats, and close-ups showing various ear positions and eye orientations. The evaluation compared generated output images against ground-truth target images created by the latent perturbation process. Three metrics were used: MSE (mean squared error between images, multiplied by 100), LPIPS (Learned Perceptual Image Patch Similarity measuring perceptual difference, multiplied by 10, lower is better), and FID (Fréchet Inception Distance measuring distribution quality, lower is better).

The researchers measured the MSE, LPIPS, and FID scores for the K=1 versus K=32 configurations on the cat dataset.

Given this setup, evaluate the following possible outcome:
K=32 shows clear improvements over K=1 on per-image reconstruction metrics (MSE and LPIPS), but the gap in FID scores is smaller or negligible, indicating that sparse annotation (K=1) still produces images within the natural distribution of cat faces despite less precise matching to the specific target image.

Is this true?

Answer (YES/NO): NO